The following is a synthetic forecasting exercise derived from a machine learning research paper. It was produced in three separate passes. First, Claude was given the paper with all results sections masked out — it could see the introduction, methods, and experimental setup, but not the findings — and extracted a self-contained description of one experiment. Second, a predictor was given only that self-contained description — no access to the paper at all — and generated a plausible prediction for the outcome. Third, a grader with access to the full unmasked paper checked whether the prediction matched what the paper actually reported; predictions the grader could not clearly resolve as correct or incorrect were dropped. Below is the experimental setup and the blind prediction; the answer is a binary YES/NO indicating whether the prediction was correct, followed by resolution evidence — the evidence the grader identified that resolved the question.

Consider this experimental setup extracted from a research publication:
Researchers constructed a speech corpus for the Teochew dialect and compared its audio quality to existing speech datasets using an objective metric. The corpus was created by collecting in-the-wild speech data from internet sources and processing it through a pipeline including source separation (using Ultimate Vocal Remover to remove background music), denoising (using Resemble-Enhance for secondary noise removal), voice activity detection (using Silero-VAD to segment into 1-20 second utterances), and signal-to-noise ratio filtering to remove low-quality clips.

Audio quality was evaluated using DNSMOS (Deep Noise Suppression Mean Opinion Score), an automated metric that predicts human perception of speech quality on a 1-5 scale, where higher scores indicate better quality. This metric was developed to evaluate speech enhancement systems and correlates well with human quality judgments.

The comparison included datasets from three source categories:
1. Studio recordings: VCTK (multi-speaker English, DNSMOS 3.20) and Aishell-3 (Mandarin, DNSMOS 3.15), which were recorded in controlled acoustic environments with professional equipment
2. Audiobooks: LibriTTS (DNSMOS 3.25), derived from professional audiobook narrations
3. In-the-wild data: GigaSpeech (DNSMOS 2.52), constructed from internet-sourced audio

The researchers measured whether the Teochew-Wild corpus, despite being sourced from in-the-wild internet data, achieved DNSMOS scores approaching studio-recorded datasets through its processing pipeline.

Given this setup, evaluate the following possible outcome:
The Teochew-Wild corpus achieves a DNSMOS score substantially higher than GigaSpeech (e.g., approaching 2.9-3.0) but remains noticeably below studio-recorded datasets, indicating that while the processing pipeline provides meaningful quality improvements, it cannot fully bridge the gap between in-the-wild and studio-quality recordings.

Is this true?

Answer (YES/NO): NO